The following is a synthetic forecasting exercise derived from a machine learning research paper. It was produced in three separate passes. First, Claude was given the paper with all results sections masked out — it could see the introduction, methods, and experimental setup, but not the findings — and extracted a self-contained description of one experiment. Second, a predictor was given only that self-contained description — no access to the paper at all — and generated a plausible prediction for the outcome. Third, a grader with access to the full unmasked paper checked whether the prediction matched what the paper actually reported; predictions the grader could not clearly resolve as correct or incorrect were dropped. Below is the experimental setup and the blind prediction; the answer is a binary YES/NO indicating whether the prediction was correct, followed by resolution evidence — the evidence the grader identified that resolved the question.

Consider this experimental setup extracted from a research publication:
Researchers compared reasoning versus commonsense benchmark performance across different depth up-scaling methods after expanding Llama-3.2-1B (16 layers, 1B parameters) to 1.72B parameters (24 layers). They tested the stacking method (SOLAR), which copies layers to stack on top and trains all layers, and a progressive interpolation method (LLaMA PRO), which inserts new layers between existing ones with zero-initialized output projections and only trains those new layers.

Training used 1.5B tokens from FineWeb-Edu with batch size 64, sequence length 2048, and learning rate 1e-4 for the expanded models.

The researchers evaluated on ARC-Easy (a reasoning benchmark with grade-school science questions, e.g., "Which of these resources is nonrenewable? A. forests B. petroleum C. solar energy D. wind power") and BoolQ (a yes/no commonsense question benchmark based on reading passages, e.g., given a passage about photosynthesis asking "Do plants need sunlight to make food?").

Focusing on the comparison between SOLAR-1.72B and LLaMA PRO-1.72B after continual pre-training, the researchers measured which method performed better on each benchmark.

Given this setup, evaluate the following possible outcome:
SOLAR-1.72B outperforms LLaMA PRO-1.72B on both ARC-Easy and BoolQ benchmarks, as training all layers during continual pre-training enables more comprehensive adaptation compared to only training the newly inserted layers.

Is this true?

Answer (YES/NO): NO